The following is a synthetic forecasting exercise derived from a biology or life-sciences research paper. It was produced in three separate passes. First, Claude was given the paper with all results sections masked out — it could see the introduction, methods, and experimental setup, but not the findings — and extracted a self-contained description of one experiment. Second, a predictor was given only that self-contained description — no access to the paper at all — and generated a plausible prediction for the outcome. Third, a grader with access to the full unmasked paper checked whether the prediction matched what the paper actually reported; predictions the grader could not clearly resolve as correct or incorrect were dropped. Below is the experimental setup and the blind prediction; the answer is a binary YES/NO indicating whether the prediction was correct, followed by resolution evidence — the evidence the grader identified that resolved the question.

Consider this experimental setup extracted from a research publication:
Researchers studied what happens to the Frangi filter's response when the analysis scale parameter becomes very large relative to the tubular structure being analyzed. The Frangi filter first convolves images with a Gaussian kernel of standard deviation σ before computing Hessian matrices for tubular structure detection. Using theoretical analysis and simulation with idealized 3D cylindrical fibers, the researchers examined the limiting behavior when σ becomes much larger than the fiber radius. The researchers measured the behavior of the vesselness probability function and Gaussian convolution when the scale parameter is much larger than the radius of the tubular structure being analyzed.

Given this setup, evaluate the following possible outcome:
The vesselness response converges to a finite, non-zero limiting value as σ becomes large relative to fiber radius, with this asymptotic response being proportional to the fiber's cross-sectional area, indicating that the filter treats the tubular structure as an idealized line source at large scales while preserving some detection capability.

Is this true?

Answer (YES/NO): NO